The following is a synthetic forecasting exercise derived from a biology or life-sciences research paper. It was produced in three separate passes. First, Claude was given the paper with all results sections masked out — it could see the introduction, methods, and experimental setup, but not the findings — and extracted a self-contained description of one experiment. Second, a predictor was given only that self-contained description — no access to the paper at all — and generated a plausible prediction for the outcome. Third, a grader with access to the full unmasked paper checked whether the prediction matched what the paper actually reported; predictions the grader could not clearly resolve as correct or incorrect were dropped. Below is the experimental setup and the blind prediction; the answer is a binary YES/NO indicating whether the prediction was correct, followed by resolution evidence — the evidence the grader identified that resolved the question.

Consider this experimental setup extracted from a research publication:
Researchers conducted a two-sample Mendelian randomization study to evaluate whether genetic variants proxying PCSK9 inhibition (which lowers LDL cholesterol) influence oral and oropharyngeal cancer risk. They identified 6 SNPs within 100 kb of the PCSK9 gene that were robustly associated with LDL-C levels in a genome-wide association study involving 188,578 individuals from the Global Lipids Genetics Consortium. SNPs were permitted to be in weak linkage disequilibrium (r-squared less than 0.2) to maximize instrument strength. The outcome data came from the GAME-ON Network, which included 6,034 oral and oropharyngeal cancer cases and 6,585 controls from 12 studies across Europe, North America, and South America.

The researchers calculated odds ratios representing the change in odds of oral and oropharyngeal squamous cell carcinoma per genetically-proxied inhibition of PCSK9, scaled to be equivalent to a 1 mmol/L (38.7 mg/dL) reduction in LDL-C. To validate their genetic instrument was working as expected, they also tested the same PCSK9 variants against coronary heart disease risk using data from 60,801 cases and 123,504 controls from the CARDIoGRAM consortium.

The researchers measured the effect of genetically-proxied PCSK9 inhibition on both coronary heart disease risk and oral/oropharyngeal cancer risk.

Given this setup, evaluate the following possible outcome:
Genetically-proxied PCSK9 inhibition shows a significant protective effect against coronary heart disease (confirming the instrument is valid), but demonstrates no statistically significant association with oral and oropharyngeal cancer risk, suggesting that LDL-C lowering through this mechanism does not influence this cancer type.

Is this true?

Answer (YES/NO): NO